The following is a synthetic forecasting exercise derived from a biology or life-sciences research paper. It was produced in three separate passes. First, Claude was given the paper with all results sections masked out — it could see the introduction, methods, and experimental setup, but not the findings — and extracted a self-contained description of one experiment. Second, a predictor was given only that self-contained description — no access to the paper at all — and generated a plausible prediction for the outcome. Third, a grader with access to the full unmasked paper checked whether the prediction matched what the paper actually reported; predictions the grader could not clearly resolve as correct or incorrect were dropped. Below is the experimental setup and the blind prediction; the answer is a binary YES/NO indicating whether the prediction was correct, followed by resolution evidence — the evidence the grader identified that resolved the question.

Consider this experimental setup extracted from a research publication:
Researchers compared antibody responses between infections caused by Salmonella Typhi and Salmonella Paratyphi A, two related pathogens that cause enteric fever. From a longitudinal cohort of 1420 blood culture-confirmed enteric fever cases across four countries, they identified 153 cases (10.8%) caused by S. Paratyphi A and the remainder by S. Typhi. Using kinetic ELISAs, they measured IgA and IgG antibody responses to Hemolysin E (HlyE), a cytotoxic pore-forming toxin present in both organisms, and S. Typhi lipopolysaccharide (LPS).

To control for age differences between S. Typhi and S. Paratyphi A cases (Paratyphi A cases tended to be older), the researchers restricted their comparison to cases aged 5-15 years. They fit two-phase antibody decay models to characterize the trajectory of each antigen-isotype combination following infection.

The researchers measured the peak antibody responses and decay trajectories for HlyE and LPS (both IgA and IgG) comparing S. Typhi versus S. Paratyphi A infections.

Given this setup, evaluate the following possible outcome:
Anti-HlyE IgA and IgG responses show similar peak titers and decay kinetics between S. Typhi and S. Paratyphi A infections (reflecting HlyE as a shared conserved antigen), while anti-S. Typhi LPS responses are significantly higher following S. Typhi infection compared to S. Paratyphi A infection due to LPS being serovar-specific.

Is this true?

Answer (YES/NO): YES